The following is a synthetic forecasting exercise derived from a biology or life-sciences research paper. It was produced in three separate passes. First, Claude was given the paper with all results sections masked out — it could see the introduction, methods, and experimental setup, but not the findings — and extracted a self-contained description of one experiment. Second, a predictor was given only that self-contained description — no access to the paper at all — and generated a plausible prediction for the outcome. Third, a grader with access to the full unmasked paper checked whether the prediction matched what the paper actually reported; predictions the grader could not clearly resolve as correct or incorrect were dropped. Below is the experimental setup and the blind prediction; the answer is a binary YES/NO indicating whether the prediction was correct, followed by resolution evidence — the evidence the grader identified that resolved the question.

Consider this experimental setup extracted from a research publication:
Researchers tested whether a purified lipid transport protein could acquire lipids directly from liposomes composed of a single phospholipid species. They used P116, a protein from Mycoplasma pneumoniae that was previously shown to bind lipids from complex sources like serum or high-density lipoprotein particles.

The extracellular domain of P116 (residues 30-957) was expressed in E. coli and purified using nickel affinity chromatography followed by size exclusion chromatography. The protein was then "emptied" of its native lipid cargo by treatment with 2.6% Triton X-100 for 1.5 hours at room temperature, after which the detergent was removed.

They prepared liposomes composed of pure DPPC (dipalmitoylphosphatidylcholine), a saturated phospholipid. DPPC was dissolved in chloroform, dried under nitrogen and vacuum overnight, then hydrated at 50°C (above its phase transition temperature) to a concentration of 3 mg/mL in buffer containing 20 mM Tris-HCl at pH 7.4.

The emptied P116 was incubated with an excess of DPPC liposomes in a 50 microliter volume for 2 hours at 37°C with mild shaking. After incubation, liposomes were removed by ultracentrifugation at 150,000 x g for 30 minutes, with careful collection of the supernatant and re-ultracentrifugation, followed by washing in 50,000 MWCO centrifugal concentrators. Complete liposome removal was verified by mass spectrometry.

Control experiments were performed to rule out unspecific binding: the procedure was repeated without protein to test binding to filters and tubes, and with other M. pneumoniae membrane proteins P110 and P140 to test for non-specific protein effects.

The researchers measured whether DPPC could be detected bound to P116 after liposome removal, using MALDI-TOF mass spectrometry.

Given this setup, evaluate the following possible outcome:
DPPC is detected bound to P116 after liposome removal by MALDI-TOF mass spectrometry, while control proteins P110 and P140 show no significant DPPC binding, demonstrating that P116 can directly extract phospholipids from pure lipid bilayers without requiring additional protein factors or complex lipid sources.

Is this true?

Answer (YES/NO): YES